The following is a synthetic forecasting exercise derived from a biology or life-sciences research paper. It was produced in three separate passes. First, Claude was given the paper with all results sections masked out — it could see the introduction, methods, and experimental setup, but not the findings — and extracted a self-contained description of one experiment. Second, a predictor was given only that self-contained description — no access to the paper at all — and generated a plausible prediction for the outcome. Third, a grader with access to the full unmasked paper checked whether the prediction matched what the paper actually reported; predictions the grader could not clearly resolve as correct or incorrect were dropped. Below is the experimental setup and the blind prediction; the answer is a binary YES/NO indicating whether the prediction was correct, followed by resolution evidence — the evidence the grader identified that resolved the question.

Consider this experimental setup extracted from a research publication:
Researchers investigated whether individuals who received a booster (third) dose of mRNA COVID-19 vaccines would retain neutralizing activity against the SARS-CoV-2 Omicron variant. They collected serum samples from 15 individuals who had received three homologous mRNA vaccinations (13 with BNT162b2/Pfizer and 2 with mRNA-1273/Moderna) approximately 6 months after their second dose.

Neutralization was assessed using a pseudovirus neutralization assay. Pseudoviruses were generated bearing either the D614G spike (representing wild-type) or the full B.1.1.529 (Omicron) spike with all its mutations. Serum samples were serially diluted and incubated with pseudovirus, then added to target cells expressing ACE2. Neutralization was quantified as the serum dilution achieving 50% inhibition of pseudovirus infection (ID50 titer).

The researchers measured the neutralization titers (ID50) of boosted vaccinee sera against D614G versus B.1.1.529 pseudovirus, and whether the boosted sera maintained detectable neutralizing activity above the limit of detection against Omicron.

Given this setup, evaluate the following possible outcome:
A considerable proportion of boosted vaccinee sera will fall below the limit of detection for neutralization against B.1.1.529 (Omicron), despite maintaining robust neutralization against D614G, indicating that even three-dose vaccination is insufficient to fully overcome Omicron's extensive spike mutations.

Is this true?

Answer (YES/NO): NO